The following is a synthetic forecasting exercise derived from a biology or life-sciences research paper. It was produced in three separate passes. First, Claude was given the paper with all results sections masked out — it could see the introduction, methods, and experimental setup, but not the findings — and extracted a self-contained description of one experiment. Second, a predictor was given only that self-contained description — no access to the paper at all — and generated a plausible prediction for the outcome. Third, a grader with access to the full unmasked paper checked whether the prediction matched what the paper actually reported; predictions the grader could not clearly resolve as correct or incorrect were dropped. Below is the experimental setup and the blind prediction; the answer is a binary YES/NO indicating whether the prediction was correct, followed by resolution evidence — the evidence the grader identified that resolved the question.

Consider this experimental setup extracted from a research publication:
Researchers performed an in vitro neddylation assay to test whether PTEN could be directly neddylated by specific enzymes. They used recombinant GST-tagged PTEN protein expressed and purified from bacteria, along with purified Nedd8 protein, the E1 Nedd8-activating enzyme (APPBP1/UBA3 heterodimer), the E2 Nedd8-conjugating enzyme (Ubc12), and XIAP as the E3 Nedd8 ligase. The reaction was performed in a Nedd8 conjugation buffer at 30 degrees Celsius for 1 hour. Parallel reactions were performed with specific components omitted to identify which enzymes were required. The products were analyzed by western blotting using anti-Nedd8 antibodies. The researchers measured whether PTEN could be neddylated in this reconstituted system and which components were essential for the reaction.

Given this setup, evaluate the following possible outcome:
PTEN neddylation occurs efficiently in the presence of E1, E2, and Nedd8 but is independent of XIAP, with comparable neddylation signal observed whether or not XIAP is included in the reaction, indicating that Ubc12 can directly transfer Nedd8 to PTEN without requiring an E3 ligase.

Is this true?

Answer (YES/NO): NO